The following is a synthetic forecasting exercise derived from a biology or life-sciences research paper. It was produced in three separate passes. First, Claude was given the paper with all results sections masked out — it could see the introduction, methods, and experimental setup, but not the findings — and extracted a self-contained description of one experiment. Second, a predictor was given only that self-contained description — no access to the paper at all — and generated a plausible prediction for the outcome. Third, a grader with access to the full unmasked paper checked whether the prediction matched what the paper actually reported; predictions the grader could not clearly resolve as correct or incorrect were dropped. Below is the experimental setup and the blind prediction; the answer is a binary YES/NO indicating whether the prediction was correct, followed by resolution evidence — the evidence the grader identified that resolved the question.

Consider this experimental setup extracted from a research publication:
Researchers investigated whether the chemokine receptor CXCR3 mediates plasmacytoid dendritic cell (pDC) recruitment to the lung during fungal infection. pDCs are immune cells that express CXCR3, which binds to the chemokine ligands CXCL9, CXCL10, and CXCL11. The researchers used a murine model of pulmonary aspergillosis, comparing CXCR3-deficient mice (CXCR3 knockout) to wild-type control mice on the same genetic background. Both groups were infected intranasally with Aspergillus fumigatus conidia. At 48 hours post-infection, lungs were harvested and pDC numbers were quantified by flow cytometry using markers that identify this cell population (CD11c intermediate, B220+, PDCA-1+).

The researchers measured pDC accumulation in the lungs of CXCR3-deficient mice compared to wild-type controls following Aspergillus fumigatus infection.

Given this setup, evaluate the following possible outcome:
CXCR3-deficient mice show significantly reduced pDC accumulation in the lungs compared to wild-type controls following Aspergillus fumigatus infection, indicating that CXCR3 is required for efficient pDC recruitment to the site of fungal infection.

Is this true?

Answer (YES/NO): YES